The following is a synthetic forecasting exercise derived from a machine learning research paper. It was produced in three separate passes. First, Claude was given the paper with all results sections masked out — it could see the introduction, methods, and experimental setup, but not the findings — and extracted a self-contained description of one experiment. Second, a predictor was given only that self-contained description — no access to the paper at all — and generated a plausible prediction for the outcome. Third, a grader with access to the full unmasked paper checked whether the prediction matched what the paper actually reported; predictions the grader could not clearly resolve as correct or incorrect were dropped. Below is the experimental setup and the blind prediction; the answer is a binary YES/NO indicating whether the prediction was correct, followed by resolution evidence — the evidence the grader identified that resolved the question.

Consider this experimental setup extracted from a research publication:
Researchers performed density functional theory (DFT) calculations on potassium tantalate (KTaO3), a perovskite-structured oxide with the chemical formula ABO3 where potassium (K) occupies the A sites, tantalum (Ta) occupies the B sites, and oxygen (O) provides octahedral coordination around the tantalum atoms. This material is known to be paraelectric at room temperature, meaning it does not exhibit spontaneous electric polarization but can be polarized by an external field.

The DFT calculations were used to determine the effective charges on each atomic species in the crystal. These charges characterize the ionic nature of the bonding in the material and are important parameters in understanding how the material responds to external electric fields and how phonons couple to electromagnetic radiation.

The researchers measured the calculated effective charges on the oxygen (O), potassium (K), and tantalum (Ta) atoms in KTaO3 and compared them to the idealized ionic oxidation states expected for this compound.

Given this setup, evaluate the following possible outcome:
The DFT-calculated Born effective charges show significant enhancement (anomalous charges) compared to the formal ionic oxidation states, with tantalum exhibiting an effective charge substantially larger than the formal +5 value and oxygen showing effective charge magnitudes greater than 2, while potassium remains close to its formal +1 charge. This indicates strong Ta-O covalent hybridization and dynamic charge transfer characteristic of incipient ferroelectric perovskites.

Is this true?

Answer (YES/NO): NO